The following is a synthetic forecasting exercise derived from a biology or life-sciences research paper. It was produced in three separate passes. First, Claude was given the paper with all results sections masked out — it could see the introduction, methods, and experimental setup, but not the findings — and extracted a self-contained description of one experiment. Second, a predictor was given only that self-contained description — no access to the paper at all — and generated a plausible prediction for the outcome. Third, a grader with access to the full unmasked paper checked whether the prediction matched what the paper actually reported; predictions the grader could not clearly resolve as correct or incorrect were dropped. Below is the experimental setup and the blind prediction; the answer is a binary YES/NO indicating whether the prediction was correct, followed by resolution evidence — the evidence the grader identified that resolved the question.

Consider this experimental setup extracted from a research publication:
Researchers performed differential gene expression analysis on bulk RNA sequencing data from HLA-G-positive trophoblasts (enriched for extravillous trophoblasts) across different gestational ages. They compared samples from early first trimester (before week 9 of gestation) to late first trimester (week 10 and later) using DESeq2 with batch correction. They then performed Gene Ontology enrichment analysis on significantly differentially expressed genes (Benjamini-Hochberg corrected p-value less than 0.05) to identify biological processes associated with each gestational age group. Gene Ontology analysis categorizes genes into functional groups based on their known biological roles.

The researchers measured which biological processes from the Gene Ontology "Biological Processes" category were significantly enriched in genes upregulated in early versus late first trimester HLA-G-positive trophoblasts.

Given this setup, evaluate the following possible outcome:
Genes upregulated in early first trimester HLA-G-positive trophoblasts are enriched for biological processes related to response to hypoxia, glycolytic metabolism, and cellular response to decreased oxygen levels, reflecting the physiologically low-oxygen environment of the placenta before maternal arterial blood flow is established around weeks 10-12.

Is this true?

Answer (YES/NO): NO